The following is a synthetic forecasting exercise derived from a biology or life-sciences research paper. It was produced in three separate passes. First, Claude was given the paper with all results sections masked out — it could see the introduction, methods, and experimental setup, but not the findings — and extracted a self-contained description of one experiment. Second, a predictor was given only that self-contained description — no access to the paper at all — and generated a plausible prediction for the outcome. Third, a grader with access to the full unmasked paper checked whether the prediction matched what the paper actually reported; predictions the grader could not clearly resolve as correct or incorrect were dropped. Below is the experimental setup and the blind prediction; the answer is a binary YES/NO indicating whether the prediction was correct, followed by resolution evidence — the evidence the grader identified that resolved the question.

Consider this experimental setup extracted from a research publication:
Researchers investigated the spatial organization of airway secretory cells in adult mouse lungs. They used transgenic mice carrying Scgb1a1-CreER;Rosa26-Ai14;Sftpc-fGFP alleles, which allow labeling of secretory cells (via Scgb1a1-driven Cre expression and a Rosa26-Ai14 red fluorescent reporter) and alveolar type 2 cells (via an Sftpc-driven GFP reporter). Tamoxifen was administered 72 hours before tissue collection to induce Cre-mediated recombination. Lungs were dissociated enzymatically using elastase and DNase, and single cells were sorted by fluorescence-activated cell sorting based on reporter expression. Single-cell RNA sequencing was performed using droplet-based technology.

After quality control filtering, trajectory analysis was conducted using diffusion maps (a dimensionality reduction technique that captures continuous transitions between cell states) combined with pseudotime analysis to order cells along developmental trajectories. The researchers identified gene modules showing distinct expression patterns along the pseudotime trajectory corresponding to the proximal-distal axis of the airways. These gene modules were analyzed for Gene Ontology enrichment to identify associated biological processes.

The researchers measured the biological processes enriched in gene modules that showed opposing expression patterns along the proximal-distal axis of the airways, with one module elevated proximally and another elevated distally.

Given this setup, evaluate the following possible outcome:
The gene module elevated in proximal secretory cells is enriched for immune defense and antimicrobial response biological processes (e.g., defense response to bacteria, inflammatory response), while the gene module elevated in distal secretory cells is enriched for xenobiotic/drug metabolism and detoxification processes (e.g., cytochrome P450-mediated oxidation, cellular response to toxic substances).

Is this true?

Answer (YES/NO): NO